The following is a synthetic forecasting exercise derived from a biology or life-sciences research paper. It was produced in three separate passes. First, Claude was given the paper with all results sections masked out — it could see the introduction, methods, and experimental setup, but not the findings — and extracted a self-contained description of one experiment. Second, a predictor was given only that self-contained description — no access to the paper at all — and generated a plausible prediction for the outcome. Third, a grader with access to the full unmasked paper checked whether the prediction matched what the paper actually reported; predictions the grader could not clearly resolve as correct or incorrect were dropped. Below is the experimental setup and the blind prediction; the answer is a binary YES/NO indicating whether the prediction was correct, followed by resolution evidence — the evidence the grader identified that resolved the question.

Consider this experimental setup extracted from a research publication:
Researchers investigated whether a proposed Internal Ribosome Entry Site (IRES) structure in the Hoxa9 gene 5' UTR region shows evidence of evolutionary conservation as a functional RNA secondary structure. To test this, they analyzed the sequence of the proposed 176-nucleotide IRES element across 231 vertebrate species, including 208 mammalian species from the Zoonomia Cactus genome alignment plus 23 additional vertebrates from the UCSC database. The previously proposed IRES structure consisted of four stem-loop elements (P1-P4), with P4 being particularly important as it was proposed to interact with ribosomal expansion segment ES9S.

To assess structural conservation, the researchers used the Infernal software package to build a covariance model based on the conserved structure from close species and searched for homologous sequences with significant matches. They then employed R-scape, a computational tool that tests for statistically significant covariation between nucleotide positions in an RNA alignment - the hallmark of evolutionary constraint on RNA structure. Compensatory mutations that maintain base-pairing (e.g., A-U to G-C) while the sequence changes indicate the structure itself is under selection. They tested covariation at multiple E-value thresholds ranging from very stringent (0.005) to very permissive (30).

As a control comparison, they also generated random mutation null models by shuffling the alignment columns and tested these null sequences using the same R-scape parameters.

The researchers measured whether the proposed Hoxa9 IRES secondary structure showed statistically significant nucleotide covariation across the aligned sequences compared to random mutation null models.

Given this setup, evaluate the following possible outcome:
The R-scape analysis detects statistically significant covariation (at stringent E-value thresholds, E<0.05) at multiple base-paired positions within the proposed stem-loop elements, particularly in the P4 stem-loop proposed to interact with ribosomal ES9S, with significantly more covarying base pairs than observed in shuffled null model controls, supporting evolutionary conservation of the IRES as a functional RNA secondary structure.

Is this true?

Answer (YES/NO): NO